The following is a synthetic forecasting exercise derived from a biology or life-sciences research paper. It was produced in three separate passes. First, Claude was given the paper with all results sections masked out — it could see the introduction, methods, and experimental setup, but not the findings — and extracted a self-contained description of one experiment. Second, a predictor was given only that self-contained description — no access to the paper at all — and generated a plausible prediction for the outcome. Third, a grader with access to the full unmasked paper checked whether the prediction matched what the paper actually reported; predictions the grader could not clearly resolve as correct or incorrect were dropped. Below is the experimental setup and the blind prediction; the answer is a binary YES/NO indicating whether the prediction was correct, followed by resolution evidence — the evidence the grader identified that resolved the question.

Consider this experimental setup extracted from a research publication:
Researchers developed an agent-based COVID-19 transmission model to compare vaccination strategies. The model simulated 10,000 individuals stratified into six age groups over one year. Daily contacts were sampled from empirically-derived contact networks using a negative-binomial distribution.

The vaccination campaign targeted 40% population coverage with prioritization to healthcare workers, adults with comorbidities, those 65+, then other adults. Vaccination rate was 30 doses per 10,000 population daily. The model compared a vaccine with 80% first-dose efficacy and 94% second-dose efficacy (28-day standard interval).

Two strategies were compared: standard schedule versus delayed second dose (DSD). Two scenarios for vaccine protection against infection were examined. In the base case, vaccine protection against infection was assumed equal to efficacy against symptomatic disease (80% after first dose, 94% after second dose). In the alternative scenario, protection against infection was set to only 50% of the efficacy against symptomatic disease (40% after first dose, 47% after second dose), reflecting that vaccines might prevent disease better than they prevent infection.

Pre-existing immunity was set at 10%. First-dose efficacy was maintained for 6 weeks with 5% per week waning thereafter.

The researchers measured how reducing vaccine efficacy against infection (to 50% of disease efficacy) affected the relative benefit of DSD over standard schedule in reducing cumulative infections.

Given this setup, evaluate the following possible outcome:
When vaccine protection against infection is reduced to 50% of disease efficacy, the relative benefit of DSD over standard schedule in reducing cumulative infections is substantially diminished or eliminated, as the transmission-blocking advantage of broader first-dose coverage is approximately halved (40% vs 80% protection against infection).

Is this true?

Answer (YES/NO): NO